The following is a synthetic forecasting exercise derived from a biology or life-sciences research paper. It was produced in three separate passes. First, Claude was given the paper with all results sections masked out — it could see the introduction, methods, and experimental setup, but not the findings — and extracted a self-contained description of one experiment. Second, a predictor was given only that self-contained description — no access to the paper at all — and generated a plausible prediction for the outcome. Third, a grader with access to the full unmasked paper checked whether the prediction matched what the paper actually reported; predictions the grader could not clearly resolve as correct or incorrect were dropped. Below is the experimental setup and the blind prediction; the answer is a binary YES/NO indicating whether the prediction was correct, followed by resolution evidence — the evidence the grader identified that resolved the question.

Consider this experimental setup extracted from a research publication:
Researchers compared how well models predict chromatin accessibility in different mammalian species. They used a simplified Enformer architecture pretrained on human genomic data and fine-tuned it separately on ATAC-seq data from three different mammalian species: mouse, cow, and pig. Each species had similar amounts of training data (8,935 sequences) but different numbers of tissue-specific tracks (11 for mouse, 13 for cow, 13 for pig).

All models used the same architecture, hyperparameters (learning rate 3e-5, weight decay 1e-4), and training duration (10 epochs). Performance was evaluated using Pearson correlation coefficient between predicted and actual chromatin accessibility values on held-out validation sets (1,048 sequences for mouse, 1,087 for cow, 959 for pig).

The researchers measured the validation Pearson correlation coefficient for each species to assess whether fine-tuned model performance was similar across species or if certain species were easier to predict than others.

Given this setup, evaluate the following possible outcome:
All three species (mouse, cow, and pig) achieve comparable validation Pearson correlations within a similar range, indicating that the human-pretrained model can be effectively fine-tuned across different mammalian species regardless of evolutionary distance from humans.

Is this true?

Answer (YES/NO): YES